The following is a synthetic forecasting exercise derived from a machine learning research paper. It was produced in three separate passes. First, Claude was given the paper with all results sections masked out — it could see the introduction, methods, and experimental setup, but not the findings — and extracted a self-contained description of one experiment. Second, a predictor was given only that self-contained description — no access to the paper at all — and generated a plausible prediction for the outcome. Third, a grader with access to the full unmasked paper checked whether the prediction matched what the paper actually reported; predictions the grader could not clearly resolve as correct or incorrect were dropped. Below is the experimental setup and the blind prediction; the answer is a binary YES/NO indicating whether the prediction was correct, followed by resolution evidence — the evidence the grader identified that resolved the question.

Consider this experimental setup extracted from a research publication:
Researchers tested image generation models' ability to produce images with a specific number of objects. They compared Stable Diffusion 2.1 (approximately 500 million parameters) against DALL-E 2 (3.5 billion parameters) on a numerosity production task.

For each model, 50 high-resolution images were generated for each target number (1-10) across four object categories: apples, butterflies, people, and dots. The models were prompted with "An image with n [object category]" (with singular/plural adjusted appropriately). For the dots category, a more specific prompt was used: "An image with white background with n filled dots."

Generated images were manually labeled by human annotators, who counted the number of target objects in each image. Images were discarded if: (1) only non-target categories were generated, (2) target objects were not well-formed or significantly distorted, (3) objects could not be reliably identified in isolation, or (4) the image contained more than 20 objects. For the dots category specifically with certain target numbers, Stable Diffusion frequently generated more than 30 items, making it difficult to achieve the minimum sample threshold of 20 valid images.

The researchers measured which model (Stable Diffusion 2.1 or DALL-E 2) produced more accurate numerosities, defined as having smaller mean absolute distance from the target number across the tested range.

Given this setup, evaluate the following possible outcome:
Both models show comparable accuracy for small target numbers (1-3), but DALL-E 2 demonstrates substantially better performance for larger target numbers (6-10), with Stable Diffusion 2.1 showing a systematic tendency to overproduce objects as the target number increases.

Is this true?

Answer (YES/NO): NO